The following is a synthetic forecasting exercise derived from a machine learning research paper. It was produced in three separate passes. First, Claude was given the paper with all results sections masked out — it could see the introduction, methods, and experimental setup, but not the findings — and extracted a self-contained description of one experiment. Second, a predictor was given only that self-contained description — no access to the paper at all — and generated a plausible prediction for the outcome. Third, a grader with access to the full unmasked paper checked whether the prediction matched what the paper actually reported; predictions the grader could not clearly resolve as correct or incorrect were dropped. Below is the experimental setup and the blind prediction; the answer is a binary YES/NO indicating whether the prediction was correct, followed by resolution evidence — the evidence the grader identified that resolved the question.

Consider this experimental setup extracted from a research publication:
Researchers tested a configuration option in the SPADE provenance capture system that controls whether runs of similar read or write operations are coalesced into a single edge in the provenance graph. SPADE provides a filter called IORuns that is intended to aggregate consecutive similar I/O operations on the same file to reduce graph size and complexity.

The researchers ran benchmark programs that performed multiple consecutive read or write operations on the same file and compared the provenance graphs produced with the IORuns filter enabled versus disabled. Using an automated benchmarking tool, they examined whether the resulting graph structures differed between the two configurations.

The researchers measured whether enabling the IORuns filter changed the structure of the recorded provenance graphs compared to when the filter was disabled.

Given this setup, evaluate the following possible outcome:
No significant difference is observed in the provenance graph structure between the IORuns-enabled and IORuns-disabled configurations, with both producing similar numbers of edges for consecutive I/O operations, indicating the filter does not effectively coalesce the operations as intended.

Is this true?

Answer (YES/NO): YES